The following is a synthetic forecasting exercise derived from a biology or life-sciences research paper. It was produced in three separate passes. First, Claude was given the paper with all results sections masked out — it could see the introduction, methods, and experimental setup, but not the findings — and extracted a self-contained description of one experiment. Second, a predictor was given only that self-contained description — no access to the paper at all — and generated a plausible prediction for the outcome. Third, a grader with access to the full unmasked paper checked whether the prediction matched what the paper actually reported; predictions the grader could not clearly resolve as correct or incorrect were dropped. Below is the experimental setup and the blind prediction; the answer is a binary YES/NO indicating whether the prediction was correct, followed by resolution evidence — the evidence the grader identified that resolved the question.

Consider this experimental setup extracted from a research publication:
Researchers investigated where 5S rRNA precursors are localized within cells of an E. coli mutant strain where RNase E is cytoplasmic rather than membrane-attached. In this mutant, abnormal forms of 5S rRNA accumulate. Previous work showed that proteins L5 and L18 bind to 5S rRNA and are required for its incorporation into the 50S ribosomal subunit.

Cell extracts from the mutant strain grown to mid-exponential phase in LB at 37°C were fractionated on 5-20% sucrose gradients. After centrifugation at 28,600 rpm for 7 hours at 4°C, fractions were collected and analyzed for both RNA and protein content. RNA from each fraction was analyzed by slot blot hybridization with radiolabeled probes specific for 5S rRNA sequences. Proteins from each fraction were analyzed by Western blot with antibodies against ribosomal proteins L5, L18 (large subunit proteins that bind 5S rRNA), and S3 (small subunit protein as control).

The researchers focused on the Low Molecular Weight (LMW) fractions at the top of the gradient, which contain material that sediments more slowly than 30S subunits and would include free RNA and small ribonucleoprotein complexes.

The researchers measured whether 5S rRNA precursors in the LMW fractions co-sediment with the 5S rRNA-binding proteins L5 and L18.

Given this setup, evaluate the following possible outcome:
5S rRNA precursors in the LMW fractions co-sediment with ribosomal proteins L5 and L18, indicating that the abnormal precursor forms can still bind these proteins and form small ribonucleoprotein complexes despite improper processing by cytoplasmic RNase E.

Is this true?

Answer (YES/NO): YES